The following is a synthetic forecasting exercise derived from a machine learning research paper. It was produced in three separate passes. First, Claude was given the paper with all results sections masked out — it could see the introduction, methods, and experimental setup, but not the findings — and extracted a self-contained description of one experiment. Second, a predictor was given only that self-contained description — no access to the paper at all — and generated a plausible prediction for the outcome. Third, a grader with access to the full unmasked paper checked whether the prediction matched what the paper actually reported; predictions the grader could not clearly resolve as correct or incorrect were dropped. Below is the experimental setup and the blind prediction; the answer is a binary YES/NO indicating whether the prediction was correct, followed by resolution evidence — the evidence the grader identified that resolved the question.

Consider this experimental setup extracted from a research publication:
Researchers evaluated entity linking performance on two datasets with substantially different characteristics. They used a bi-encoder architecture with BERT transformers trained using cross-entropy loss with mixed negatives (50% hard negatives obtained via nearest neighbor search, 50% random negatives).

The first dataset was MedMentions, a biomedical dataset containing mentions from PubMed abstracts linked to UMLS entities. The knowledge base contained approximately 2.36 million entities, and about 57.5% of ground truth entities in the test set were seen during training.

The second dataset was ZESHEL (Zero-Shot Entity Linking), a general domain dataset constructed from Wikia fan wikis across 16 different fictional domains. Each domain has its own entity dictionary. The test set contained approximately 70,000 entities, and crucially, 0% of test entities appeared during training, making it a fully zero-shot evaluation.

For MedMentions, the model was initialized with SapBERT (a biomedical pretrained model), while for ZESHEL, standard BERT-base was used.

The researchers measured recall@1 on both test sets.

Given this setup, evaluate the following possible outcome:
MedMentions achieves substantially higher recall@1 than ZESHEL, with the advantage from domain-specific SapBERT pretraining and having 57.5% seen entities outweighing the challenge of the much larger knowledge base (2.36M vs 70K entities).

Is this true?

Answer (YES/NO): YES